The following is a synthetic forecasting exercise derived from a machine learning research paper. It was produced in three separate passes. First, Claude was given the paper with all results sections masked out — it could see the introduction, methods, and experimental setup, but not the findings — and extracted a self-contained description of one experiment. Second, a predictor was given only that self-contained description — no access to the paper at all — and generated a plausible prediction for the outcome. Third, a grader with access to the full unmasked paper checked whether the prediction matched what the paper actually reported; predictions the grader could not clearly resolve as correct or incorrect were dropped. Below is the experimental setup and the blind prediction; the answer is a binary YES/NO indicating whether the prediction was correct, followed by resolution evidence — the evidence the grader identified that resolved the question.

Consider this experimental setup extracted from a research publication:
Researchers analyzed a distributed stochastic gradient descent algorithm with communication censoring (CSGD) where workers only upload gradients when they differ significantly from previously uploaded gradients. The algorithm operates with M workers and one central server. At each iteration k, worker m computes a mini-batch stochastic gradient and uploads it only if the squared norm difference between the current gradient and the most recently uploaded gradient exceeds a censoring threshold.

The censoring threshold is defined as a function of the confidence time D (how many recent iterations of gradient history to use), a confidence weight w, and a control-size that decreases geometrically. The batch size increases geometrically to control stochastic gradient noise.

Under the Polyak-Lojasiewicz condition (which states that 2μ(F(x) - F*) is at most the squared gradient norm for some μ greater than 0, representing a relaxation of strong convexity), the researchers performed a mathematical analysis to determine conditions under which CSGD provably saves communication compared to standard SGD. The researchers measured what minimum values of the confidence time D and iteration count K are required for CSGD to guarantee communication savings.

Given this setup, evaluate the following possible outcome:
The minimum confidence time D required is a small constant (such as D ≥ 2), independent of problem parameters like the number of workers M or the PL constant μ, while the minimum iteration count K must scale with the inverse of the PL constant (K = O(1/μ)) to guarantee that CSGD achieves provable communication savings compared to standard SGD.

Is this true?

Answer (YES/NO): NO